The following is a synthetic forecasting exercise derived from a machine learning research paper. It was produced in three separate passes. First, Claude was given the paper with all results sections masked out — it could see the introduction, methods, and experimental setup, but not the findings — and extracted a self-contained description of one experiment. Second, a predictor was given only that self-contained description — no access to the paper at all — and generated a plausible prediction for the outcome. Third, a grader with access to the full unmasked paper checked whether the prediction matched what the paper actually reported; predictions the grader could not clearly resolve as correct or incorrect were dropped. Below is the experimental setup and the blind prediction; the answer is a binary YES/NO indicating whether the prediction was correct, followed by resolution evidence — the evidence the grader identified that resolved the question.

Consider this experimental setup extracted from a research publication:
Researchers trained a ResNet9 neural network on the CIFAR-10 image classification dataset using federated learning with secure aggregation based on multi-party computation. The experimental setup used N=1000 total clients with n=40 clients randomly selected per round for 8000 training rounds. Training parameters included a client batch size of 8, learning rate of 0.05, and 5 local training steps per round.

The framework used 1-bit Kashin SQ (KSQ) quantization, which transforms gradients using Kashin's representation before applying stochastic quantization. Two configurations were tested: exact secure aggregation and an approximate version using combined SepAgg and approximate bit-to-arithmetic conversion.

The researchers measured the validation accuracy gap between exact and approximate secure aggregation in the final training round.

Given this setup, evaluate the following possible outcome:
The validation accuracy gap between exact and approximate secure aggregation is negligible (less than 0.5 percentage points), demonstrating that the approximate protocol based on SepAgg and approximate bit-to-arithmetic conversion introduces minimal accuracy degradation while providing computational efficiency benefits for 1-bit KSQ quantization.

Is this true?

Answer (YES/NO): NO